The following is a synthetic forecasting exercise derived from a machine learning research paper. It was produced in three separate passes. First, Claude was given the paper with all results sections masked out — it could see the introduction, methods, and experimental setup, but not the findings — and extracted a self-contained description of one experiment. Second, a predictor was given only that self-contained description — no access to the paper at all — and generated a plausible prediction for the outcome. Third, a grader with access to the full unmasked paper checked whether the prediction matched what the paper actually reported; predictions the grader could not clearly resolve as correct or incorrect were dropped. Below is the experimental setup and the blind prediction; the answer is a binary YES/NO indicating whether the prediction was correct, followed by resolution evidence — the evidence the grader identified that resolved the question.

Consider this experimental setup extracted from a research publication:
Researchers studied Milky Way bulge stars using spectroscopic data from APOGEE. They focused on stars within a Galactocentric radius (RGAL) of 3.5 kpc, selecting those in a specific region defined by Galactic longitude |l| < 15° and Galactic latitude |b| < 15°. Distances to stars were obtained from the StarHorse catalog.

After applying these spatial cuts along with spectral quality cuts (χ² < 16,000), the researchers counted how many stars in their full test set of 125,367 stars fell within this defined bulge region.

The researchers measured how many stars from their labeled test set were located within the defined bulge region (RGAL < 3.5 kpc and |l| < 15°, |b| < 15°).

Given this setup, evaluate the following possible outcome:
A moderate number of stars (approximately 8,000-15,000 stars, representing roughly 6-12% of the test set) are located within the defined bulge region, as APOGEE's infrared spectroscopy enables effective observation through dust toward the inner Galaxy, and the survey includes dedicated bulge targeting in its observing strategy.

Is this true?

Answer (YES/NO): NO